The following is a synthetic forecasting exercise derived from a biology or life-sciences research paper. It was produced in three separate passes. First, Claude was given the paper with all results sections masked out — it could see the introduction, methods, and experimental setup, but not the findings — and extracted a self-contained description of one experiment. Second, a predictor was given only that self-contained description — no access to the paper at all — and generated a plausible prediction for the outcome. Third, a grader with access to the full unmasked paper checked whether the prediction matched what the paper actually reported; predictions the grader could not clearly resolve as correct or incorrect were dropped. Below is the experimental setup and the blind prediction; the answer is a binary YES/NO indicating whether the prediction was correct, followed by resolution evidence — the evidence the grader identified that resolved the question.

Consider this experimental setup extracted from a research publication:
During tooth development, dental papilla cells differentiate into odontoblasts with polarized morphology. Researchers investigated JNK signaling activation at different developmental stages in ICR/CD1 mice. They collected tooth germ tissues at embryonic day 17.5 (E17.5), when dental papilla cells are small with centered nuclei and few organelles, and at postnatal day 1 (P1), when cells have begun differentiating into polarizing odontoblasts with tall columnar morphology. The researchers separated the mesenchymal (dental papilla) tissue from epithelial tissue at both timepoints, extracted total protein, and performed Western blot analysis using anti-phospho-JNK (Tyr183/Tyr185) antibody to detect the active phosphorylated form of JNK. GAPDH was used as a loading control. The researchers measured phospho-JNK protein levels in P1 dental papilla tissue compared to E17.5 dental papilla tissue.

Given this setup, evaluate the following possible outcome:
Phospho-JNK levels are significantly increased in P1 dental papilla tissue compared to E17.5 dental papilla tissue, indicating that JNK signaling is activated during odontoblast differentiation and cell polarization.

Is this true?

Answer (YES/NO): YES